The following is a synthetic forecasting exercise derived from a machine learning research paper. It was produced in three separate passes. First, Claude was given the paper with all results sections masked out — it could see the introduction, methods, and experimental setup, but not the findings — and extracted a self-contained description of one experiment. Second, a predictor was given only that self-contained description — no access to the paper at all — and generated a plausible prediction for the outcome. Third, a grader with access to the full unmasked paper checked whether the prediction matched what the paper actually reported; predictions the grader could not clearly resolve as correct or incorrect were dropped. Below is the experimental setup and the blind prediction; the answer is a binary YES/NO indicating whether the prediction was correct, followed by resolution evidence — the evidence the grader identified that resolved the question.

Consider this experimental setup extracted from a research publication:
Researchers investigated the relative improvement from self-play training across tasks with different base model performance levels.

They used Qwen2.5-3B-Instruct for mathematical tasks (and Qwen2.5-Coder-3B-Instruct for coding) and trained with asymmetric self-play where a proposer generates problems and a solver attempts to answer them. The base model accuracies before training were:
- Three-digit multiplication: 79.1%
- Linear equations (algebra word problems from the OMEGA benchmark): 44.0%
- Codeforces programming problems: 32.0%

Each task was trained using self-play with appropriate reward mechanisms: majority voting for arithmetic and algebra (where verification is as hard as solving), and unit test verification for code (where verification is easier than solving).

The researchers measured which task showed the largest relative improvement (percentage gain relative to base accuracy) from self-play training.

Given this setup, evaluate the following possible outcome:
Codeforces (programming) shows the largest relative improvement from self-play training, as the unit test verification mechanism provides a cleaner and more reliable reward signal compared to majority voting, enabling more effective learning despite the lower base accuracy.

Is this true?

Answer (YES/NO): NO